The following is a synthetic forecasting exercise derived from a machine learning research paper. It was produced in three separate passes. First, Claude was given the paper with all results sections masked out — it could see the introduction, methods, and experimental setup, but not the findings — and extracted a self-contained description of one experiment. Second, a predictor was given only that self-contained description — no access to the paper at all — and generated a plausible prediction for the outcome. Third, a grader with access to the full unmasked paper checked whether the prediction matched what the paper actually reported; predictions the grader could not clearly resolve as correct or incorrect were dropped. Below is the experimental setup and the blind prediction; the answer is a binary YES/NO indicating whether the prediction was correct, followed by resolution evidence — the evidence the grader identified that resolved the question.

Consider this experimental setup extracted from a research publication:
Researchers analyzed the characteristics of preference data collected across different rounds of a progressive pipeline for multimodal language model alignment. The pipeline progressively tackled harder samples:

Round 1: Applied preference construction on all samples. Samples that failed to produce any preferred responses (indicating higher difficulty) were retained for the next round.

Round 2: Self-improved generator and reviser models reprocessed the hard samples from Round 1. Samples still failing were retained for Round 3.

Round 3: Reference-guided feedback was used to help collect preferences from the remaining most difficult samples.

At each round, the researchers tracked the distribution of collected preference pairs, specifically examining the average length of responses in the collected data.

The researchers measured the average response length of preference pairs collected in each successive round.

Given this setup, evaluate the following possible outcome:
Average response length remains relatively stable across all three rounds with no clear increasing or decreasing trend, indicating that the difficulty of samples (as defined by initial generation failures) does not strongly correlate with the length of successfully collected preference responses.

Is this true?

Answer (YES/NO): NO